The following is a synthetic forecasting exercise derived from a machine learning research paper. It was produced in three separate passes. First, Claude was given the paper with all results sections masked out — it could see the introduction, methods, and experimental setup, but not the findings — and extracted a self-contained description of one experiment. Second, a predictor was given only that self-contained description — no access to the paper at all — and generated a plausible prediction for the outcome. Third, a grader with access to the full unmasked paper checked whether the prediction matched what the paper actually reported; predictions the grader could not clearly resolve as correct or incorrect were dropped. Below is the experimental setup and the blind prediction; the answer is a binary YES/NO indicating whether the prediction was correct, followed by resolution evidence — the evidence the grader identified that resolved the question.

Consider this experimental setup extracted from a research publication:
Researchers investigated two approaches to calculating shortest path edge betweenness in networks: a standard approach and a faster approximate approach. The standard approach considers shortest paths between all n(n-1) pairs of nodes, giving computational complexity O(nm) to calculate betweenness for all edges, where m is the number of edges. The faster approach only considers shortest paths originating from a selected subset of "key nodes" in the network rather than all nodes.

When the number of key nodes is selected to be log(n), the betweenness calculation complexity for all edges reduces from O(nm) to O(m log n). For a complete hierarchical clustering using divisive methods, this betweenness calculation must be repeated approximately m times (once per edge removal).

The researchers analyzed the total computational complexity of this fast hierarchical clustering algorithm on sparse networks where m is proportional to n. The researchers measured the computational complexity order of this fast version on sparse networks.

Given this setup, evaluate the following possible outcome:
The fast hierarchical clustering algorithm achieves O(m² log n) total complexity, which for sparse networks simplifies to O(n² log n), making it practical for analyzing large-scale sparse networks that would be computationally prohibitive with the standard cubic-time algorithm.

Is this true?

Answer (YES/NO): NO